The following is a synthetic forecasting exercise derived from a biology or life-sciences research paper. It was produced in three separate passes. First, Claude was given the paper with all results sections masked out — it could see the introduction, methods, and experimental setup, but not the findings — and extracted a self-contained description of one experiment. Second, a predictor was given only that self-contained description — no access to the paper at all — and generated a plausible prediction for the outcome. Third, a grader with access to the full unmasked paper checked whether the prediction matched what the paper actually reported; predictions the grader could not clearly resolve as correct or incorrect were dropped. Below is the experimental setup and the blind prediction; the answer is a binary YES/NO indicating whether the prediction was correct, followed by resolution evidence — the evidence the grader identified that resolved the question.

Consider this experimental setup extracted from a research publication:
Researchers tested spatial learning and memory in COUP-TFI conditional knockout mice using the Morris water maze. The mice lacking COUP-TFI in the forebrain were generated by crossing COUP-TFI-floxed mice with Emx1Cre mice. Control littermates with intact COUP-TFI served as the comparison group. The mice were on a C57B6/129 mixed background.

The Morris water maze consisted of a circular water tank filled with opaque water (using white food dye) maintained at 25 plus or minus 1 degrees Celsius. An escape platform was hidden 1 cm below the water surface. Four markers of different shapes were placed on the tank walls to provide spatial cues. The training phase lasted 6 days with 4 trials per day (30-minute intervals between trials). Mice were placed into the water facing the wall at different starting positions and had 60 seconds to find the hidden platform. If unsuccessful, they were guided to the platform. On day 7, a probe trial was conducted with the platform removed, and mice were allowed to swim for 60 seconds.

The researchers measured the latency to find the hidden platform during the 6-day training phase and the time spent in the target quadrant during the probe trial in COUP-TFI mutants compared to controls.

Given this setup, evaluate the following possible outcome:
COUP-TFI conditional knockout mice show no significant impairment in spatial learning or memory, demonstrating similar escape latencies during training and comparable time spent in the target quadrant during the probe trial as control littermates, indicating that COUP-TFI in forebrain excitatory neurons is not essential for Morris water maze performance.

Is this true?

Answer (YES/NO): NO